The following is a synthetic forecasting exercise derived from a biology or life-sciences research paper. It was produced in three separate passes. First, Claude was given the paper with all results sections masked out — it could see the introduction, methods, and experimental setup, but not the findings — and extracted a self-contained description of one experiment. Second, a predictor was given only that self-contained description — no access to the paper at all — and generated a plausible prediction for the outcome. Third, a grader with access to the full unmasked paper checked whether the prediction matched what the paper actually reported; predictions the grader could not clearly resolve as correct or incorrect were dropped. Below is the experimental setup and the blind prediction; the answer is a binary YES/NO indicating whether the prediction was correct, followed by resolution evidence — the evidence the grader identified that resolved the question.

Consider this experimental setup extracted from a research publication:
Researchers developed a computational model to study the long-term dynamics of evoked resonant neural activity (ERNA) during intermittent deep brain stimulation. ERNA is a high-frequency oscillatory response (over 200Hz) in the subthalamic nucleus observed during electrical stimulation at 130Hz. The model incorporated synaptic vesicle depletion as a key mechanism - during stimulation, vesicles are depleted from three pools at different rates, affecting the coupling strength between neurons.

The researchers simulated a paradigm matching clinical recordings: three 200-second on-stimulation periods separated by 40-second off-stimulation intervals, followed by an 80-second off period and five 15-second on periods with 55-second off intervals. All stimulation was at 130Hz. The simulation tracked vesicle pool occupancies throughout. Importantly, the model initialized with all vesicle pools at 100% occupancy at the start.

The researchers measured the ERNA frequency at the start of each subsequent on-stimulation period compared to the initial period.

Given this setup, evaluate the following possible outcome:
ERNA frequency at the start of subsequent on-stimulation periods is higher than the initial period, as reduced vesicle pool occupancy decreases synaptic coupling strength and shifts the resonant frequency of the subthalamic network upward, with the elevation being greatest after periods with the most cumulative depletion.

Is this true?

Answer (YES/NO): NO